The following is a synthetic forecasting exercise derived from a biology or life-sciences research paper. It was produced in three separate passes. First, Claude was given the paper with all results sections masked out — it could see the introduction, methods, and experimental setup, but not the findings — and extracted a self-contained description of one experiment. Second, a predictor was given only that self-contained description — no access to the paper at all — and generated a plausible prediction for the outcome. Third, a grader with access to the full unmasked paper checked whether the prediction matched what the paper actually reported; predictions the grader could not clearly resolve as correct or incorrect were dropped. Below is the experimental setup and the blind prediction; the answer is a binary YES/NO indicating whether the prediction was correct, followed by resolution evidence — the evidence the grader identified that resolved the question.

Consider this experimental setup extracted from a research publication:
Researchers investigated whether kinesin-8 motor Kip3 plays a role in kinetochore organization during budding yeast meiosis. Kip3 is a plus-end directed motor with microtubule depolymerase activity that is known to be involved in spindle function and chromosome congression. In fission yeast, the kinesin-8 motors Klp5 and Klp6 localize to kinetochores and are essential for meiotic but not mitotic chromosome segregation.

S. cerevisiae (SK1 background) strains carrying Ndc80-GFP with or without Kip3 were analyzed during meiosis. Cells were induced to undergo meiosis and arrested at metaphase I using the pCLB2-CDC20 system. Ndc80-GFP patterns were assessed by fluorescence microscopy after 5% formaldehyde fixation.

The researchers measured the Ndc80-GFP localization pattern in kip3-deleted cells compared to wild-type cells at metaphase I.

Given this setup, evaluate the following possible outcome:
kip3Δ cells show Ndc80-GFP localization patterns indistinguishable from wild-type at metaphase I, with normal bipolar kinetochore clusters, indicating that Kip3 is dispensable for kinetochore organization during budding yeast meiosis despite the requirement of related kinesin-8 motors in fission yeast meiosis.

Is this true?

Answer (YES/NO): NO